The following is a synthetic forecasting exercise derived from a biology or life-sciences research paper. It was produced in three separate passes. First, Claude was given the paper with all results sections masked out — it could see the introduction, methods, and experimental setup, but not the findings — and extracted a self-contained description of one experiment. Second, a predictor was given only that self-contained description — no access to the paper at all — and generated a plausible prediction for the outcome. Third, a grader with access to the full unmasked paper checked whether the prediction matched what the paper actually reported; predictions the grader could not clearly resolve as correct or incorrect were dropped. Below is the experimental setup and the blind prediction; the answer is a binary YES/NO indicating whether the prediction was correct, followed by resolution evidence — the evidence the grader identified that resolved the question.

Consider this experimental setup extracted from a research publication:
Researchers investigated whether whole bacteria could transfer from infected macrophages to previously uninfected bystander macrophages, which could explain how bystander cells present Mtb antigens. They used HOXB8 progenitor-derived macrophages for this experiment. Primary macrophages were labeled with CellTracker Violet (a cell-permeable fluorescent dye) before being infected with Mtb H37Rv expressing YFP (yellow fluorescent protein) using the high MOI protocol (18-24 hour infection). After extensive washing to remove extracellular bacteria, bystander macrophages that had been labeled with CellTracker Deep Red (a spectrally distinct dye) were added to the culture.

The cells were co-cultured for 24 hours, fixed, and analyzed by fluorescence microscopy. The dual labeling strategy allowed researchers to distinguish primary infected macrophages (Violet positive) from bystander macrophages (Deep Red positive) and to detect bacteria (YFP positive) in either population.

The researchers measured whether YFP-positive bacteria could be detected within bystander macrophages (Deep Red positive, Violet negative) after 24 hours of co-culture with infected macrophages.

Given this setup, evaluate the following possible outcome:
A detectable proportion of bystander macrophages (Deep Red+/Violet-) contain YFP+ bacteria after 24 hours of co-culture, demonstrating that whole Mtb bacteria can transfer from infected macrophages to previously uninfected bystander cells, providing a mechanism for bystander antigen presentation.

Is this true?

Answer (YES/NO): YES